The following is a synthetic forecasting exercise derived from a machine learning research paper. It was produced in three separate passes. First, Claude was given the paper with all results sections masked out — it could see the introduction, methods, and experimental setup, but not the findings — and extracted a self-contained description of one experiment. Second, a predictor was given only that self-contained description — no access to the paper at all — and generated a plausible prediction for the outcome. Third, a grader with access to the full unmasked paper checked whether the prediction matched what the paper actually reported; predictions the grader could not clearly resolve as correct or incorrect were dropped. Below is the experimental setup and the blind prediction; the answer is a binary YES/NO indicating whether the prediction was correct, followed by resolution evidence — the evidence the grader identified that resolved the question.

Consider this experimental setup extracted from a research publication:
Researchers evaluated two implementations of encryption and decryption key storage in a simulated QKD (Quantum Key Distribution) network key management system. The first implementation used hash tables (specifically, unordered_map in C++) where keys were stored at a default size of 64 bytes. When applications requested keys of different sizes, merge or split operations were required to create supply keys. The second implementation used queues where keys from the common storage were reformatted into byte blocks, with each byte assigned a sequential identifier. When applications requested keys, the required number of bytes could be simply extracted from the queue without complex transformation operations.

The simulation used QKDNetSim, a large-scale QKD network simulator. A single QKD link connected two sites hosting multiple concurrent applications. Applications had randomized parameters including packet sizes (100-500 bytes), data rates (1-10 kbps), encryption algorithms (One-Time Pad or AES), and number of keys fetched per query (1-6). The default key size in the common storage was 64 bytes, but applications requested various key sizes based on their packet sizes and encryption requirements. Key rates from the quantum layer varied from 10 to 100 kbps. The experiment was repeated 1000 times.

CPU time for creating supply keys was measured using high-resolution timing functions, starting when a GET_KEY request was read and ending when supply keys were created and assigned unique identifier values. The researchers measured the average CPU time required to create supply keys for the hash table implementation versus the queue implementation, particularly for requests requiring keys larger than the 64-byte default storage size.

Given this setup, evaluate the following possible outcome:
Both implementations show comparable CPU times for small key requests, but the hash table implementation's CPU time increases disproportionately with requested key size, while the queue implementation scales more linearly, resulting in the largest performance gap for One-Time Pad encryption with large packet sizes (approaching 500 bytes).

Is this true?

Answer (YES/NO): NO